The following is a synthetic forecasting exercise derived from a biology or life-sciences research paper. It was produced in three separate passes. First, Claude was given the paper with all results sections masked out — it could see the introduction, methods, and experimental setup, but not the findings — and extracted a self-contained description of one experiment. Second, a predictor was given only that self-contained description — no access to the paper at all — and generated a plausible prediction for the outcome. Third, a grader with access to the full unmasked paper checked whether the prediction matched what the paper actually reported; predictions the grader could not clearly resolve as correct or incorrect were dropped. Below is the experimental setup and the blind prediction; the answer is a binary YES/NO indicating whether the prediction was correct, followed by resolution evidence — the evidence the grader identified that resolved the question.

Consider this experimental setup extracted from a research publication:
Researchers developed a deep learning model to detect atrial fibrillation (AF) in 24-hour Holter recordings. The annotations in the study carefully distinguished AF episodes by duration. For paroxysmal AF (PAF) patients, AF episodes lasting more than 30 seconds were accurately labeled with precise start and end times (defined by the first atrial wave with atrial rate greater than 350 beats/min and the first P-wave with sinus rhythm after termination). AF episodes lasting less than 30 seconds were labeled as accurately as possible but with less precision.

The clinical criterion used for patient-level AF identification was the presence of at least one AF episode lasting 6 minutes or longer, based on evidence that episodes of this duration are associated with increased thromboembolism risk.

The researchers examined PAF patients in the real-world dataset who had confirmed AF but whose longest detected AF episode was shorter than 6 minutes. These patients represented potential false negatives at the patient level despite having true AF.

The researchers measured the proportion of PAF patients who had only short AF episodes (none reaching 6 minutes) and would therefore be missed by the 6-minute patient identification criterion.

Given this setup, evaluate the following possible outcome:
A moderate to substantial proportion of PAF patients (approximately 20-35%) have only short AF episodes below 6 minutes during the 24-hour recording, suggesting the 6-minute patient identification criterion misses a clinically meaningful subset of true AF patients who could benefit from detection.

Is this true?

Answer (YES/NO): NO